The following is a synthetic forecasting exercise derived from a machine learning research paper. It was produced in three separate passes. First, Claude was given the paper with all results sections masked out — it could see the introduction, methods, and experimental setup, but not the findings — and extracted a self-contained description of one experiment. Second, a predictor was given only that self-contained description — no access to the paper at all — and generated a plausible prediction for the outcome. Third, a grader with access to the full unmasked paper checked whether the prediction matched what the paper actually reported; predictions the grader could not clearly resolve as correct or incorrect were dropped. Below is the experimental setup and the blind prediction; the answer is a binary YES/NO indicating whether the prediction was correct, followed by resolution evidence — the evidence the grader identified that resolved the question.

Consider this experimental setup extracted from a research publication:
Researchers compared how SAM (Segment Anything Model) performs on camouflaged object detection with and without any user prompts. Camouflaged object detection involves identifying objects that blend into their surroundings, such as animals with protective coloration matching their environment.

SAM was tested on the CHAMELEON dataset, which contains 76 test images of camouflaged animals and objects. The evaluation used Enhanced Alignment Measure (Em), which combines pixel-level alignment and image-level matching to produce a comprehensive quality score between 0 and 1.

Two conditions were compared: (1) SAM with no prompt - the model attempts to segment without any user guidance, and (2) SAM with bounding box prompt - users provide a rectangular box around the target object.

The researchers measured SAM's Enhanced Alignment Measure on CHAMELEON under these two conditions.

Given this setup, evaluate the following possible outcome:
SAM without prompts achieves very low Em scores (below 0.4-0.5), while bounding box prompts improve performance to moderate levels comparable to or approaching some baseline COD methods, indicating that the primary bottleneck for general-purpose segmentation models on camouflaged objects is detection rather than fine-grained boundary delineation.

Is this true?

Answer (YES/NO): NO